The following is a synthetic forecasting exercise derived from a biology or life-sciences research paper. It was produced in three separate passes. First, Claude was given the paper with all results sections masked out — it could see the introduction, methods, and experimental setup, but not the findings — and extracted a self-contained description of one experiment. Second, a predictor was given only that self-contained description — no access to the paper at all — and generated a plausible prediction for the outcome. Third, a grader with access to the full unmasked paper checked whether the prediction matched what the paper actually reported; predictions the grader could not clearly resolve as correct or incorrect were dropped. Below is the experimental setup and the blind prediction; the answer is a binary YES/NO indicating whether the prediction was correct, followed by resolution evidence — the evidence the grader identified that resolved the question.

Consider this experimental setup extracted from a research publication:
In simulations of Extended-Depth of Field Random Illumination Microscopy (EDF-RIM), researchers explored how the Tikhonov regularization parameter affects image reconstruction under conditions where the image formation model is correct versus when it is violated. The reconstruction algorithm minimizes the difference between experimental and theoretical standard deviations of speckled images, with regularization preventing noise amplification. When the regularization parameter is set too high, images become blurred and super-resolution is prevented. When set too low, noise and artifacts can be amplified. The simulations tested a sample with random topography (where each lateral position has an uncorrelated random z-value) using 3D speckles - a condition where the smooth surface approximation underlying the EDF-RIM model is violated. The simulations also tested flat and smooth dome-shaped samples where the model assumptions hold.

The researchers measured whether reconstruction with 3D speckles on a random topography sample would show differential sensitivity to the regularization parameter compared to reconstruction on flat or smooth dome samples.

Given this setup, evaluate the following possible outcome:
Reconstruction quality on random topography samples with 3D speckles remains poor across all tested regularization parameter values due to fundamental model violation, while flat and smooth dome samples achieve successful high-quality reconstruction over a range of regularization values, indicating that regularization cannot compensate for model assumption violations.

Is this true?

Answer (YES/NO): NO